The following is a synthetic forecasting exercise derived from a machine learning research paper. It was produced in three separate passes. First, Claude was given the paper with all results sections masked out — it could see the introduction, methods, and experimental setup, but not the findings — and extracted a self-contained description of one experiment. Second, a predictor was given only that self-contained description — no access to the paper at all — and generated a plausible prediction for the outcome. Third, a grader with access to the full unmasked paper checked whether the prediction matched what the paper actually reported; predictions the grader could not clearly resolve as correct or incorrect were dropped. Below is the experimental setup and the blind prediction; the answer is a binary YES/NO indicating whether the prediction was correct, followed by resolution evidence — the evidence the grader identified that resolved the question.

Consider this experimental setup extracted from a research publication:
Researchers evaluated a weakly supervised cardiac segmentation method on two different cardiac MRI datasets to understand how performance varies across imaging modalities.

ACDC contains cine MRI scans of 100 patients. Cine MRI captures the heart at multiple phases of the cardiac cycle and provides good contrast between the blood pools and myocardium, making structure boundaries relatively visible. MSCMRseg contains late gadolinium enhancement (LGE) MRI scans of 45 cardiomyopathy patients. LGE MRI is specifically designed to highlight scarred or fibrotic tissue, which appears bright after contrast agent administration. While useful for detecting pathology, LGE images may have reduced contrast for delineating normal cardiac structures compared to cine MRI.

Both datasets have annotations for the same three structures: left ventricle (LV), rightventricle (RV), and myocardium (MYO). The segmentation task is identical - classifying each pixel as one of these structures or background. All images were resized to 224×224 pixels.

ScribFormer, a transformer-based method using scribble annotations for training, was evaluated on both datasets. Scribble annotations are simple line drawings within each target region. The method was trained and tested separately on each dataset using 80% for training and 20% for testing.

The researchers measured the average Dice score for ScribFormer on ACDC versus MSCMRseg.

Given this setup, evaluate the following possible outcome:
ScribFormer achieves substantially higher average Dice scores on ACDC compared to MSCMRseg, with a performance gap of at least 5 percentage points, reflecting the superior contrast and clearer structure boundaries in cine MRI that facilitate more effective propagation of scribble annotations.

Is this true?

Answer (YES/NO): NO